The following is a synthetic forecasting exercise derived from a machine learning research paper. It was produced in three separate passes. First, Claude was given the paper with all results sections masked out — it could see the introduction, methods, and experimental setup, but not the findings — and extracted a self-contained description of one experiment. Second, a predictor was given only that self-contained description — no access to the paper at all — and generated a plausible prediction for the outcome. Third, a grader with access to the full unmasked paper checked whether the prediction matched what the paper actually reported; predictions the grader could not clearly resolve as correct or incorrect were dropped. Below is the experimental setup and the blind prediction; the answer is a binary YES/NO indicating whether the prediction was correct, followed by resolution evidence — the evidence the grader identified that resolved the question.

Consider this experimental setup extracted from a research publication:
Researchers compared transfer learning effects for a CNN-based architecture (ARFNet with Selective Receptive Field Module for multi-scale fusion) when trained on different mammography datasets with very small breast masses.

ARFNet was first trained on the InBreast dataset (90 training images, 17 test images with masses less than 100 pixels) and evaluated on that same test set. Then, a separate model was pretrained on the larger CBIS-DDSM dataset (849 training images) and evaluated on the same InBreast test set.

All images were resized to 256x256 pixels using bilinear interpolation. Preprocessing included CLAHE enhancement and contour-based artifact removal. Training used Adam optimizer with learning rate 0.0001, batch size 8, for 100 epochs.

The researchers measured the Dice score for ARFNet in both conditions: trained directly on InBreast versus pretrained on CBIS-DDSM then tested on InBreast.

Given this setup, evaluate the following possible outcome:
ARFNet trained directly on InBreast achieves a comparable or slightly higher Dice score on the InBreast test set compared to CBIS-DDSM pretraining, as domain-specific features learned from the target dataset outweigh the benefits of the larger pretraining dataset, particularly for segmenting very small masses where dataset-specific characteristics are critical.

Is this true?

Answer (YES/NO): NO